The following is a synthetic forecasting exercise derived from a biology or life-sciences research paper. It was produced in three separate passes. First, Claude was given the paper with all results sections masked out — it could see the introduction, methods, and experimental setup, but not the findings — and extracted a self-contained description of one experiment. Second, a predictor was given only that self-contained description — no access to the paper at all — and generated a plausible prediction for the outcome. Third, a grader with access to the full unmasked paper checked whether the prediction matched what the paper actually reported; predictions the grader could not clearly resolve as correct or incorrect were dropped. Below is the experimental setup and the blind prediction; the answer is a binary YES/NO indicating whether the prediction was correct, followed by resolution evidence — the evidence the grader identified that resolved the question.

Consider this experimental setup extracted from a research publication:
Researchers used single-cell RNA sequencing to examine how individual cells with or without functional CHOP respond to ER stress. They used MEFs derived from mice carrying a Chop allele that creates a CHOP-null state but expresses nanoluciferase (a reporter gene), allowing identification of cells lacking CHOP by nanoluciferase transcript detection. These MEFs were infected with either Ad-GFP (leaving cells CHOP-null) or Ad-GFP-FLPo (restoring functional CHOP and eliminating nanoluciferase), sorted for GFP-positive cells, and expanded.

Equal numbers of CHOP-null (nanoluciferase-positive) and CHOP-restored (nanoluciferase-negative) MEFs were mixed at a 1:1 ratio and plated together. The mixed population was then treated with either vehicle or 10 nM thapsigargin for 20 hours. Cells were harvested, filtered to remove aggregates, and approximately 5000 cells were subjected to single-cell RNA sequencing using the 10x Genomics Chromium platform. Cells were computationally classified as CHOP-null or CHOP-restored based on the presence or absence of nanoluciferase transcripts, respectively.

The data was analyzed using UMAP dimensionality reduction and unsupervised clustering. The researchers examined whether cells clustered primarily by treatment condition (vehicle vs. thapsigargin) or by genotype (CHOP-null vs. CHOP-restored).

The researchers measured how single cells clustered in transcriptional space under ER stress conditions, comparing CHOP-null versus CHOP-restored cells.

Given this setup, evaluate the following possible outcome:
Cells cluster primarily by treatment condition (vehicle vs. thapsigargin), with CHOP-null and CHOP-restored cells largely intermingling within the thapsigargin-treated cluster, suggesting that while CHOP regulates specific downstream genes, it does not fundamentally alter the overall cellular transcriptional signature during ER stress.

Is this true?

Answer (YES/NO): NO